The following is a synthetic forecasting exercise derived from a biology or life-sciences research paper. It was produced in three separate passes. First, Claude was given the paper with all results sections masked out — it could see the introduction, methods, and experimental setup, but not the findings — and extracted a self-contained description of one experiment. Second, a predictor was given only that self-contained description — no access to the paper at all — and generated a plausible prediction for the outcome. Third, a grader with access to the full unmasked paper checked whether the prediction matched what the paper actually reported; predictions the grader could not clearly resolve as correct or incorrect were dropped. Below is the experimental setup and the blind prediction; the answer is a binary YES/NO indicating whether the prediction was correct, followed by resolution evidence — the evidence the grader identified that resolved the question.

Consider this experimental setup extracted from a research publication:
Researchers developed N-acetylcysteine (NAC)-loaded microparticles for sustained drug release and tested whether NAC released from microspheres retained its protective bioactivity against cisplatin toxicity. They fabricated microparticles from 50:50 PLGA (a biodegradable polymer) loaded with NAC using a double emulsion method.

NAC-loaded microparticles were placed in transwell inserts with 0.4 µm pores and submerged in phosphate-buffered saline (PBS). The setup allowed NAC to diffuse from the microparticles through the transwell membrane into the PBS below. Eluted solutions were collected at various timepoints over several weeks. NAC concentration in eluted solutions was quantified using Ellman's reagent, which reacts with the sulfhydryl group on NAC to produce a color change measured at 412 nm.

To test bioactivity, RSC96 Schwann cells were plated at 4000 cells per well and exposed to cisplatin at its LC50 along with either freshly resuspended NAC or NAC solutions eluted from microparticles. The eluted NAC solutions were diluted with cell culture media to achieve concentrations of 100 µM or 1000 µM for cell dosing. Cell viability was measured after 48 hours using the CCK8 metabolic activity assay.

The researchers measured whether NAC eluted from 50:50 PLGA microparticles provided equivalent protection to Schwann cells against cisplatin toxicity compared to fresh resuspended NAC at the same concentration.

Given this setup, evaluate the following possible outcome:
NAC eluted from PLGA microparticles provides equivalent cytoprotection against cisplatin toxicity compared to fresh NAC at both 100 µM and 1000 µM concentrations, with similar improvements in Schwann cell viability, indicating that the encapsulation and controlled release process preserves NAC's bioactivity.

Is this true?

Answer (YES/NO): YES